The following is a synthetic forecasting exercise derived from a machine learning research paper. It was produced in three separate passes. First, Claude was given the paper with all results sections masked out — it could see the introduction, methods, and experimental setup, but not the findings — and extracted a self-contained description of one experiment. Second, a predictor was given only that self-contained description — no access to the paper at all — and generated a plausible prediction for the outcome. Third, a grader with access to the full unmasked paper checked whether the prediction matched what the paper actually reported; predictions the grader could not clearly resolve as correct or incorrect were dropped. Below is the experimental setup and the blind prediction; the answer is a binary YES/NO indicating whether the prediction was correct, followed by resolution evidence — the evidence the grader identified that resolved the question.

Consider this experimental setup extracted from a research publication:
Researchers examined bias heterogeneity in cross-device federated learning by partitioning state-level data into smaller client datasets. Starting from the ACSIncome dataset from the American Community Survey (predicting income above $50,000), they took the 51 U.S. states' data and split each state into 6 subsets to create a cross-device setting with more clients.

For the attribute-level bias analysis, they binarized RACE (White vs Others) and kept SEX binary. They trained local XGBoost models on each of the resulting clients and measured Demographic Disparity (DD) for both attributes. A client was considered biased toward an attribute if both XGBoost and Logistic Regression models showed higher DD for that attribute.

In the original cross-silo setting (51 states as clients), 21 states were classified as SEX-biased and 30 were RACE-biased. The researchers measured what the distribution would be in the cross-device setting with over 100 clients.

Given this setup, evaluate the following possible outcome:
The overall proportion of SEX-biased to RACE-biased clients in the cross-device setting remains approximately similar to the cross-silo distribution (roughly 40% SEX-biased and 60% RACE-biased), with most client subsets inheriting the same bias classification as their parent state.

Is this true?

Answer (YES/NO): NO